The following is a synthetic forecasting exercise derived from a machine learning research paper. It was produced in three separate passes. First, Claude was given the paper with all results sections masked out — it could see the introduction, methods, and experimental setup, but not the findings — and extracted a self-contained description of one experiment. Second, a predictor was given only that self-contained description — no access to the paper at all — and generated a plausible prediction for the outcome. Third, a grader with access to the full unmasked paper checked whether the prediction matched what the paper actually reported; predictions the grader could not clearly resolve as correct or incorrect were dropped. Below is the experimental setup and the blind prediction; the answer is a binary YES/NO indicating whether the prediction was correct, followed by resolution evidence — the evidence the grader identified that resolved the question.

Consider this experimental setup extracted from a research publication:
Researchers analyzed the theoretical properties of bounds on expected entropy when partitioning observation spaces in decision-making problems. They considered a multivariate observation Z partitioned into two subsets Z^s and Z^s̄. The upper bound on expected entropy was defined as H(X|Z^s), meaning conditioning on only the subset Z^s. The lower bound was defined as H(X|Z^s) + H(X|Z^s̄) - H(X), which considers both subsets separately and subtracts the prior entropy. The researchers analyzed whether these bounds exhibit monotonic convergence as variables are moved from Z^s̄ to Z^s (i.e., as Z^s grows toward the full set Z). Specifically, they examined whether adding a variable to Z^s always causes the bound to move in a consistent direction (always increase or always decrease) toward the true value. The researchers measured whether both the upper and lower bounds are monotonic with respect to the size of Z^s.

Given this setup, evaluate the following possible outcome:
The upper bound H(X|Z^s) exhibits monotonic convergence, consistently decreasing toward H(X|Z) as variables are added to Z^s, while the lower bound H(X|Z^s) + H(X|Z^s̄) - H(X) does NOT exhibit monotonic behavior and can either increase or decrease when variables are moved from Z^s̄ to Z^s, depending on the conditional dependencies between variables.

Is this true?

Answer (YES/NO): YES